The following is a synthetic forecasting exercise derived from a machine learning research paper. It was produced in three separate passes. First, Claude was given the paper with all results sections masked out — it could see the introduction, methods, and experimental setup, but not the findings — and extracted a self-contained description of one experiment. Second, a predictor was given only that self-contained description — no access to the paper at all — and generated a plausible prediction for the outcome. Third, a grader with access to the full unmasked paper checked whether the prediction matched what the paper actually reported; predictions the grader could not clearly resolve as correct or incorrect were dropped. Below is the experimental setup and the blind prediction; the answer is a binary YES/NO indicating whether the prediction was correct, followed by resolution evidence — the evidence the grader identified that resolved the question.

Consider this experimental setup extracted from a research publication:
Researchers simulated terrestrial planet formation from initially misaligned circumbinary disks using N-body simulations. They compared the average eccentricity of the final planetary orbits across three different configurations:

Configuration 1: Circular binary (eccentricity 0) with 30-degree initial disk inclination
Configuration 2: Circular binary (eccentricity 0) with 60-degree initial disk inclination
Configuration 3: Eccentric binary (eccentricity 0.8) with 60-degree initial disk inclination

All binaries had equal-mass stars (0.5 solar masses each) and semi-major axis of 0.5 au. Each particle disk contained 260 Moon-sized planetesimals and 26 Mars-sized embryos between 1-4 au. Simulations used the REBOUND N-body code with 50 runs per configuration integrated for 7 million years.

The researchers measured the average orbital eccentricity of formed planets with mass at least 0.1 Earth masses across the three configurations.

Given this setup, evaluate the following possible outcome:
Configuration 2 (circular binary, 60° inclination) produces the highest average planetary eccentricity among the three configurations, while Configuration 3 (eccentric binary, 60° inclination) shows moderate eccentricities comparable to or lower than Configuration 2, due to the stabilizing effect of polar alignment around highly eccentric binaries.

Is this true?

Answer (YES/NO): YES